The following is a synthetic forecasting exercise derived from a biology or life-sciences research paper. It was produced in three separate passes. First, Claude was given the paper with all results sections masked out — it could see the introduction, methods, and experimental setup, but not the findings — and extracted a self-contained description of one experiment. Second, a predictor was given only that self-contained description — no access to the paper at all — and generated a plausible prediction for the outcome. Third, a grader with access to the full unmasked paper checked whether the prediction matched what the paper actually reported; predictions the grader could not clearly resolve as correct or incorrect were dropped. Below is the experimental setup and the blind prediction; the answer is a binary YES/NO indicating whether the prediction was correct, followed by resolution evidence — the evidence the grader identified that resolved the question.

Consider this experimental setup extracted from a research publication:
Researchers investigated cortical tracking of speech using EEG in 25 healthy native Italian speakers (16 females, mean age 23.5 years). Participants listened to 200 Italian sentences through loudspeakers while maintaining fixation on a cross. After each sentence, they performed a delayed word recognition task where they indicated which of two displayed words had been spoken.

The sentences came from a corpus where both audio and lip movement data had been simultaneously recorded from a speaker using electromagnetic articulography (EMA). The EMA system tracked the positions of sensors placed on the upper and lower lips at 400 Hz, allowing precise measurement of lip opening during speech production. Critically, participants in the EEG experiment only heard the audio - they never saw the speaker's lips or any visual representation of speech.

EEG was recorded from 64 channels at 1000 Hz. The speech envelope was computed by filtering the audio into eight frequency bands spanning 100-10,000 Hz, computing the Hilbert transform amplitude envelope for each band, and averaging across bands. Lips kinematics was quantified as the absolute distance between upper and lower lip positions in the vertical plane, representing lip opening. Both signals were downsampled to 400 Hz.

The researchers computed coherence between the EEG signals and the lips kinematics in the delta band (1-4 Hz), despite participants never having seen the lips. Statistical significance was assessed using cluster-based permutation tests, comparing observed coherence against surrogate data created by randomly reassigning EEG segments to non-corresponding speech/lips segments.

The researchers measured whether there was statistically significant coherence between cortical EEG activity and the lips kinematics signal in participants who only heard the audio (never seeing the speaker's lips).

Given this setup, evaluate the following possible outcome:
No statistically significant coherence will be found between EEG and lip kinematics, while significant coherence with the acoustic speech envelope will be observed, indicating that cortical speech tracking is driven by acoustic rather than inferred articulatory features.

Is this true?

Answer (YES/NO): NO